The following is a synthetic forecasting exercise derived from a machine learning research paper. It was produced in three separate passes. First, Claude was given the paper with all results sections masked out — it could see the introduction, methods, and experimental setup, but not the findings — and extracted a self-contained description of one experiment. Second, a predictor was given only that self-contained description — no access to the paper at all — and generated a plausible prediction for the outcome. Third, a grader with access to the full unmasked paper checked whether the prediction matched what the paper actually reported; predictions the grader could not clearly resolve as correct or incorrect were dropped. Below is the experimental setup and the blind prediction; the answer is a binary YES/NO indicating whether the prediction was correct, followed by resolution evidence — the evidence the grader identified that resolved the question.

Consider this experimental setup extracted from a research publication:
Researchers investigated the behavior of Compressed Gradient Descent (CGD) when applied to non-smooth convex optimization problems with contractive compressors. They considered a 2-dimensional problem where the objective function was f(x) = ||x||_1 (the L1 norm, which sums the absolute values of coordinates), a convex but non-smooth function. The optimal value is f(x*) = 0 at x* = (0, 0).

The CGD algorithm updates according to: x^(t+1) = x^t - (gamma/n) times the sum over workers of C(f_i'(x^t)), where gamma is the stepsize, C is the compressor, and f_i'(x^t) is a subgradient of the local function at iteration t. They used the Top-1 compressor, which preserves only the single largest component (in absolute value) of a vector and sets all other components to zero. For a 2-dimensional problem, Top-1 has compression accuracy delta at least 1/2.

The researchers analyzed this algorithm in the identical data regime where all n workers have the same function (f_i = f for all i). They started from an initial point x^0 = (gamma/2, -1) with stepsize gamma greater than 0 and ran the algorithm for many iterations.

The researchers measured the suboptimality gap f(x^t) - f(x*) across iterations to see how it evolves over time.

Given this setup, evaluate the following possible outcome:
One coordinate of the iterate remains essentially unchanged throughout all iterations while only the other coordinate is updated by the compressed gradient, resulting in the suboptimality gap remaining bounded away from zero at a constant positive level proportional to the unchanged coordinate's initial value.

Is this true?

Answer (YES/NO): NO